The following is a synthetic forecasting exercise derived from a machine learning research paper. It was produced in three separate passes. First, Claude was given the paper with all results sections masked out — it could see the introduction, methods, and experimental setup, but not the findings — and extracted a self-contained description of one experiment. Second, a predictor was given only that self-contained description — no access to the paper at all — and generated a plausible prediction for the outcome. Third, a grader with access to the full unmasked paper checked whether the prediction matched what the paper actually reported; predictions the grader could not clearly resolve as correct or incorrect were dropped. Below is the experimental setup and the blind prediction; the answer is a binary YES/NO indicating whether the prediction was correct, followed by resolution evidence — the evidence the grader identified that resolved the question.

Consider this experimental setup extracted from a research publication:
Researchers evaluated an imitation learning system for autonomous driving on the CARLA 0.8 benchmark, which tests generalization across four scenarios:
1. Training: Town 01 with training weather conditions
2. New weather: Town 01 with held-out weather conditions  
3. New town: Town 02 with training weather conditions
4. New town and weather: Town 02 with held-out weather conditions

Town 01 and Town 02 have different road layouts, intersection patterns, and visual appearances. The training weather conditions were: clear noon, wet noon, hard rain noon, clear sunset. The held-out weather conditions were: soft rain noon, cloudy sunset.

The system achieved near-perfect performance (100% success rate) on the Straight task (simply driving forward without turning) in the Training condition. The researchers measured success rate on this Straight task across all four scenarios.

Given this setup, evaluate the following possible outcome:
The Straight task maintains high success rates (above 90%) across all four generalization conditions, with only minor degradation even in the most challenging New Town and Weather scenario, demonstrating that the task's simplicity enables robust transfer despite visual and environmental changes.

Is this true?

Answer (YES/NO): YES